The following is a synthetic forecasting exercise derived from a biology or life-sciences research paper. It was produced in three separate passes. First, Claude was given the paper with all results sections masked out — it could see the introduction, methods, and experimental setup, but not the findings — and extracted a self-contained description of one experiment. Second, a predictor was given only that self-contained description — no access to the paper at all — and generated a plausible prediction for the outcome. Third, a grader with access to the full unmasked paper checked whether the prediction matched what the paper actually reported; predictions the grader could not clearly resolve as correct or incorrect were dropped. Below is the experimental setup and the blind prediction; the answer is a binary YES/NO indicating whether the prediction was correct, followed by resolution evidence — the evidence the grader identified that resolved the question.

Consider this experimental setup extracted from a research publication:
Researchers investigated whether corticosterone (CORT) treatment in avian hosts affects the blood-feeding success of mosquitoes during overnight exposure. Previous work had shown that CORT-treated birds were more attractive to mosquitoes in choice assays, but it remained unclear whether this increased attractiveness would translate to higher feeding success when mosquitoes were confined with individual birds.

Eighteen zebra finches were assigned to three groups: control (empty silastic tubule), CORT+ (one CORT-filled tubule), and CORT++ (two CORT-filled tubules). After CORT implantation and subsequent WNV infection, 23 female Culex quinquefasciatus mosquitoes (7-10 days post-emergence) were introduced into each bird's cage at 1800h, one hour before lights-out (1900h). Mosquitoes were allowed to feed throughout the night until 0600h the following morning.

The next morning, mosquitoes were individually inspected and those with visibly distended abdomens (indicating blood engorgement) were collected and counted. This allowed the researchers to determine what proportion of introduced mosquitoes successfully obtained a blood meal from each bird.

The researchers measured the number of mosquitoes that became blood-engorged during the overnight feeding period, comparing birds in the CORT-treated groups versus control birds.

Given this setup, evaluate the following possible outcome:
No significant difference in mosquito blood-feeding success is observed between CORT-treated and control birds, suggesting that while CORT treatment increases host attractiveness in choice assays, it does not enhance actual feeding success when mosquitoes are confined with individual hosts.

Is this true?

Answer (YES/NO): YES